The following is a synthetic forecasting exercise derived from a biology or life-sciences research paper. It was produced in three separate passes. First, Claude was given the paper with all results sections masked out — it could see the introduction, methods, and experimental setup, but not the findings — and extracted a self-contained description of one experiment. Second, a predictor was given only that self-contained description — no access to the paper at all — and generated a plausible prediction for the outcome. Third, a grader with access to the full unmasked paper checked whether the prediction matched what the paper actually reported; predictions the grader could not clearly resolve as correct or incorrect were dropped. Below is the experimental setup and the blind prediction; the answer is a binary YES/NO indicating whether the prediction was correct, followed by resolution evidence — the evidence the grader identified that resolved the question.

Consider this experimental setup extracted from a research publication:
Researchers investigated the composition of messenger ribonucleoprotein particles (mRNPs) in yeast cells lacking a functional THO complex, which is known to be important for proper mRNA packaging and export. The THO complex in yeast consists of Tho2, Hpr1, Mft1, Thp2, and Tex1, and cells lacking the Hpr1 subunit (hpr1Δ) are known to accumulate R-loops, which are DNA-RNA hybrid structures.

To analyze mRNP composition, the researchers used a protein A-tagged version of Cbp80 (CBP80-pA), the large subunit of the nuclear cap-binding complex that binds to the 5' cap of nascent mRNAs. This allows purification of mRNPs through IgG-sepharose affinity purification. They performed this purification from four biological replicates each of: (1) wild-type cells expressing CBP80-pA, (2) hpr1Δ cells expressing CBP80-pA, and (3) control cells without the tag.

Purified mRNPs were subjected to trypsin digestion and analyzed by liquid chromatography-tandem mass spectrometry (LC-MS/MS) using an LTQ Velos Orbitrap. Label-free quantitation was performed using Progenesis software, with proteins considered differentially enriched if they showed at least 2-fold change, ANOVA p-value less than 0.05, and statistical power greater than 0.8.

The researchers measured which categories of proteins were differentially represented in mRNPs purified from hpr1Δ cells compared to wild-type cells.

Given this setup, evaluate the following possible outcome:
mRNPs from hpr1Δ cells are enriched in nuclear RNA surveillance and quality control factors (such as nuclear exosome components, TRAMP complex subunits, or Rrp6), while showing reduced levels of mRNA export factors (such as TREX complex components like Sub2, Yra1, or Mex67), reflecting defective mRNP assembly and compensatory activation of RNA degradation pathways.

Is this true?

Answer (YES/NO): NO